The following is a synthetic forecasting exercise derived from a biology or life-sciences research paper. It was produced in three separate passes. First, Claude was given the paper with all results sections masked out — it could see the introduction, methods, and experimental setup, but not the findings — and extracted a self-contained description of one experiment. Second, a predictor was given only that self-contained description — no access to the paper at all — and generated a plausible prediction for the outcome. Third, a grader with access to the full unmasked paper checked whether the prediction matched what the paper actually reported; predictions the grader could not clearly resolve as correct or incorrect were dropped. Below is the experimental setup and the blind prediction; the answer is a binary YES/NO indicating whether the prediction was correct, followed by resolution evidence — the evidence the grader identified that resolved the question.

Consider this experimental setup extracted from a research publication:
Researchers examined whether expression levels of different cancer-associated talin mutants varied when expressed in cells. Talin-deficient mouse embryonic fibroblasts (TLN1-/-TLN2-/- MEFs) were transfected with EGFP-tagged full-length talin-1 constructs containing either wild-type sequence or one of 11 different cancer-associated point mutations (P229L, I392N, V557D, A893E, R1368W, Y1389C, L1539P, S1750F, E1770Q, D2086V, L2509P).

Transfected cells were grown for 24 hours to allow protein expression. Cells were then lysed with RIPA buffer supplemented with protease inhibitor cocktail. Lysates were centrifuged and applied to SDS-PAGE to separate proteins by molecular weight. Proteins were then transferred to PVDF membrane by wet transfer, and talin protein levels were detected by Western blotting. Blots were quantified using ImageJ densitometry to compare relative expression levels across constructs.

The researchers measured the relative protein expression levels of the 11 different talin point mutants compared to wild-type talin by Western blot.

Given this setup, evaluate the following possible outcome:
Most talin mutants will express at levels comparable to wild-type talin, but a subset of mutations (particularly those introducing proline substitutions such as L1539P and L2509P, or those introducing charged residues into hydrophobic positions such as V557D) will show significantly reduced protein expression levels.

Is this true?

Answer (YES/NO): NO